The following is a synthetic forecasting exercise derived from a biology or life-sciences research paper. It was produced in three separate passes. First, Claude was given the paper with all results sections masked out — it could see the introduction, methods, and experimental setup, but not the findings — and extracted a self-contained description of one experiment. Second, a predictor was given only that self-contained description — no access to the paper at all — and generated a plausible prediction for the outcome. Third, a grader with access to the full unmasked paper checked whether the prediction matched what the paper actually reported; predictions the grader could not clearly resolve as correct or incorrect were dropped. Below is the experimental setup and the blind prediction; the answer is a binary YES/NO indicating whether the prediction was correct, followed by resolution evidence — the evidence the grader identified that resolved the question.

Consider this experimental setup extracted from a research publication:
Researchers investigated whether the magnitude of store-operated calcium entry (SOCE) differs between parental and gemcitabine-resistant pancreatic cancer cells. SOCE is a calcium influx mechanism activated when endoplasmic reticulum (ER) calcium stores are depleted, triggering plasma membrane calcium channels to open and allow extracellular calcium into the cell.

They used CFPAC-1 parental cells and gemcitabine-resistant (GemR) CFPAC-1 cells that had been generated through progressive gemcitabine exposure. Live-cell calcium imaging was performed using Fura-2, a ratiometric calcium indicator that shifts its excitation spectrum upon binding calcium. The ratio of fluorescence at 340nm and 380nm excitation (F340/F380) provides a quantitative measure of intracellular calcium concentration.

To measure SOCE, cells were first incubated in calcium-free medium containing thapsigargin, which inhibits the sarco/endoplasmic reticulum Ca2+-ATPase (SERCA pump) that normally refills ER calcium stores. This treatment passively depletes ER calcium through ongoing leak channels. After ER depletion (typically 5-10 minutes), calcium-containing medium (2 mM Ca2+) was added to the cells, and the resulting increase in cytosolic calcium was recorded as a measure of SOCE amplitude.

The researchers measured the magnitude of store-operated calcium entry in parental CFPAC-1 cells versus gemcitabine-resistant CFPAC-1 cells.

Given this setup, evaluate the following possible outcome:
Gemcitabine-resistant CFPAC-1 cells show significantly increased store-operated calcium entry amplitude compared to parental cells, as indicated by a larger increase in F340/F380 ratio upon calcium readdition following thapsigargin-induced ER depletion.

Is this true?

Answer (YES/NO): YES